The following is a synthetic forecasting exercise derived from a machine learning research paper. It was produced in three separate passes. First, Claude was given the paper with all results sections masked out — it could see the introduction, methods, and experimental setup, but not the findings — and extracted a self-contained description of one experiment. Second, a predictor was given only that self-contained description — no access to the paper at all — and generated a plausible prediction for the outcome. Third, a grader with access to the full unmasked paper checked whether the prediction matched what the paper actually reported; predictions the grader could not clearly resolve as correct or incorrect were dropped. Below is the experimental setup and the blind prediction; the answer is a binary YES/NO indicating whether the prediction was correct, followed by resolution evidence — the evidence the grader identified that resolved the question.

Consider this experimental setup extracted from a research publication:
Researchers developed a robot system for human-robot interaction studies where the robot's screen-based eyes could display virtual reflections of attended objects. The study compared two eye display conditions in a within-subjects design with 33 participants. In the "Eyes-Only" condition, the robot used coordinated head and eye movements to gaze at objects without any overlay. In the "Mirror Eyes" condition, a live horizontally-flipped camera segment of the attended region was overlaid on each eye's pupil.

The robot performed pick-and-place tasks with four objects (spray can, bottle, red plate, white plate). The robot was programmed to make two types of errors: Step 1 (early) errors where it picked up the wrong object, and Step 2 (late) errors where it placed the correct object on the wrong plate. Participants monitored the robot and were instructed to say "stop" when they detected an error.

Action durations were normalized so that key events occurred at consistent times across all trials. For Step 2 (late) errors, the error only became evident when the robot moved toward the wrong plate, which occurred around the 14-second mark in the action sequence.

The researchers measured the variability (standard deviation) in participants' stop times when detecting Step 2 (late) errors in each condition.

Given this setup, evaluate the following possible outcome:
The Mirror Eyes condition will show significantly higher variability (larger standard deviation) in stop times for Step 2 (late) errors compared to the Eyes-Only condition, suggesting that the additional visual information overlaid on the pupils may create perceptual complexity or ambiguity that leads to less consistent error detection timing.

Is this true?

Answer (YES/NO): NO